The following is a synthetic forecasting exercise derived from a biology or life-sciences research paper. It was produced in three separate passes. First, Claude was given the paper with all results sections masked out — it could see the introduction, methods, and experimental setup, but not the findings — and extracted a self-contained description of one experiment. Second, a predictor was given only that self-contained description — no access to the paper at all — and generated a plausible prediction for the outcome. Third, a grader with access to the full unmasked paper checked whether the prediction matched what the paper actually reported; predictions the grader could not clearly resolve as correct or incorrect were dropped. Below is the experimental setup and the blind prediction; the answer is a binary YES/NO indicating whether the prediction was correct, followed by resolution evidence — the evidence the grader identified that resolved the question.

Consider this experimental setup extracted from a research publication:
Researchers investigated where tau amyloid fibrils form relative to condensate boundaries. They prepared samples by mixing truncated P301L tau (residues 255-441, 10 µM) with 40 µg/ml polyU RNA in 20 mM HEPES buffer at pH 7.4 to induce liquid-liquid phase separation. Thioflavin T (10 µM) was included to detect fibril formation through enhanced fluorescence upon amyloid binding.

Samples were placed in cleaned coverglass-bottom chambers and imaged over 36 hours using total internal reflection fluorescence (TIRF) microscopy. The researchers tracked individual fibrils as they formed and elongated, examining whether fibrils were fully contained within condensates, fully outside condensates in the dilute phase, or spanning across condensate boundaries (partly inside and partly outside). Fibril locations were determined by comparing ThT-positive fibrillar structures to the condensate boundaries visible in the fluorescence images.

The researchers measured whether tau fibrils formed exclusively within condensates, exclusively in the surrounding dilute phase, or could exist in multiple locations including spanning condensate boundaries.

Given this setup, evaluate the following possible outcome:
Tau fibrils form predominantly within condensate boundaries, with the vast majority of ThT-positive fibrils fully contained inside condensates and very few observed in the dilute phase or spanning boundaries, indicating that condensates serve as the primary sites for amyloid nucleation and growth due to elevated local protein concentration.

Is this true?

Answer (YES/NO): NO